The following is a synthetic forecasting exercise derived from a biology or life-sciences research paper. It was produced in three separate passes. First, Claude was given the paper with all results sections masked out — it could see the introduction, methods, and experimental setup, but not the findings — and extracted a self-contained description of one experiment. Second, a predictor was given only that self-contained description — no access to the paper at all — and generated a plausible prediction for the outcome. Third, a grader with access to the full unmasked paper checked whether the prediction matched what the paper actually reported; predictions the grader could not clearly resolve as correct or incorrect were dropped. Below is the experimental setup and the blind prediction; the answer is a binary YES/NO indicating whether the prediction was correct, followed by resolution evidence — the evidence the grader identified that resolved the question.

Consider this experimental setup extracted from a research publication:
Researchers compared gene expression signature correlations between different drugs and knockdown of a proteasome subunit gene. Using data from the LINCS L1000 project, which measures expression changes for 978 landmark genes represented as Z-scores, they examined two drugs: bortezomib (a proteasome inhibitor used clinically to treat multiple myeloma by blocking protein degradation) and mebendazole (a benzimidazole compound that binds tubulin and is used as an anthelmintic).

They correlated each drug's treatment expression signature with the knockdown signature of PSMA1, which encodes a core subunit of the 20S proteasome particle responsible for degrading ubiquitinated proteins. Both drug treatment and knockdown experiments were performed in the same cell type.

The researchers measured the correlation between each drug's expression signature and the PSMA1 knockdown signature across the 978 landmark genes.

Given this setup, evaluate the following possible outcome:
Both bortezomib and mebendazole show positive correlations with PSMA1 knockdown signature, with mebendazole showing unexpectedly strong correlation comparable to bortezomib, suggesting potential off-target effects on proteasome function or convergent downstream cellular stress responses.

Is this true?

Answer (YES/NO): NO